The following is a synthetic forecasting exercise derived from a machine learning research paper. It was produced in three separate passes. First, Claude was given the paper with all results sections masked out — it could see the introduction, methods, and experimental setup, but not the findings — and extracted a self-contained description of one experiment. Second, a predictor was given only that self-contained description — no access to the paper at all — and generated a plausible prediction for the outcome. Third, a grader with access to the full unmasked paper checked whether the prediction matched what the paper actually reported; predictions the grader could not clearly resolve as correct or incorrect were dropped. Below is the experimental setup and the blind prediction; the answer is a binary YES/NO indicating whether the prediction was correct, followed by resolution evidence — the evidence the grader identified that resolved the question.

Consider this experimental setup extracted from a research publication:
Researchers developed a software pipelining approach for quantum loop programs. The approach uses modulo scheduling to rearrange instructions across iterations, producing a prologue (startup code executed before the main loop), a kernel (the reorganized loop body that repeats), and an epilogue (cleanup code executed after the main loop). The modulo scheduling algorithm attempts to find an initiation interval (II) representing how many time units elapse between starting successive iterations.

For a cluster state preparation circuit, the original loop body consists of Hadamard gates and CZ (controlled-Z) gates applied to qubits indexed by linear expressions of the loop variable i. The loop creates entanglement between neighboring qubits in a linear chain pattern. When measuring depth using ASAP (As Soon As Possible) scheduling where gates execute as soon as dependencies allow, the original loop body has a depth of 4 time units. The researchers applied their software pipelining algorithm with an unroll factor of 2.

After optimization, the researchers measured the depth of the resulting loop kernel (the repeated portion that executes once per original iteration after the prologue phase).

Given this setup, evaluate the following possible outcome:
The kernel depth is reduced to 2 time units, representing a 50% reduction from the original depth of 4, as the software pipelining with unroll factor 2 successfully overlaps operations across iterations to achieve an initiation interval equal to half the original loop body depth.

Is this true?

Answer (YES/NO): NO